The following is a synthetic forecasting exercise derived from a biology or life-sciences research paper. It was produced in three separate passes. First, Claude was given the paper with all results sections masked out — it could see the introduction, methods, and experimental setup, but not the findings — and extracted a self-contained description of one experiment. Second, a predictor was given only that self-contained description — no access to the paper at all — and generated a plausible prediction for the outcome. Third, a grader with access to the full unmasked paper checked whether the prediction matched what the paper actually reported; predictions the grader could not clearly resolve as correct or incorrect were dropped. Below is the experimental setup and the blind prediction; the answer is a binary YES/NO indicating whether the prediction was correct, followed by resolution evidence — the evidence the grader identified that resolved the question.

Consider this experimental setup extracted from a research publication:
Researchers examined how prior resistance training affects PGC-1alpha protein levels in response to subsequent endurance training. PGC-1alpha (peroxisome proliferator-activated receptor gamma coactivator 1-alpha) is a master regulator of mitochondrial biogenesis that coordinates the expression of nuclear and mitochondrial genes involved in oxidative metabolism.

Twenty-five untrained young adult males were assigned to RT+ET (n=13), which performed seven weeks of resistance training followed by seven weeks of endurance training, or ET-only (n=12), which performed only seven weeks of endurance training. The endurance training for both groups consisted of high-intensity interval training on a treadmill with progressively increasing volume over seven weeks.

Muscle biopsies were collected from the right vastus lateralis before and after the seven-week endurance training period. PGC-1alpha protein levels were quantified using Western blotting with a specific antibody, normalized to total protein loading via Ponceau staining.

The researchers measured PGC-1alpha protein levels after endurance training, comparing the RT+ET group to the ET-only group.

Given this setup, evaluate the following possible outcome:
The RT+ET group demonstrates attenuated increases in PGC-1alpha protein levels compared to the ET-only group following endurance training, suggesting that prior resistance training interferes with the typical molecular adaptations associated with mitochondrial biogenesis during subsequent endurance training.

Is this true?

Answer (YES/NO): YES